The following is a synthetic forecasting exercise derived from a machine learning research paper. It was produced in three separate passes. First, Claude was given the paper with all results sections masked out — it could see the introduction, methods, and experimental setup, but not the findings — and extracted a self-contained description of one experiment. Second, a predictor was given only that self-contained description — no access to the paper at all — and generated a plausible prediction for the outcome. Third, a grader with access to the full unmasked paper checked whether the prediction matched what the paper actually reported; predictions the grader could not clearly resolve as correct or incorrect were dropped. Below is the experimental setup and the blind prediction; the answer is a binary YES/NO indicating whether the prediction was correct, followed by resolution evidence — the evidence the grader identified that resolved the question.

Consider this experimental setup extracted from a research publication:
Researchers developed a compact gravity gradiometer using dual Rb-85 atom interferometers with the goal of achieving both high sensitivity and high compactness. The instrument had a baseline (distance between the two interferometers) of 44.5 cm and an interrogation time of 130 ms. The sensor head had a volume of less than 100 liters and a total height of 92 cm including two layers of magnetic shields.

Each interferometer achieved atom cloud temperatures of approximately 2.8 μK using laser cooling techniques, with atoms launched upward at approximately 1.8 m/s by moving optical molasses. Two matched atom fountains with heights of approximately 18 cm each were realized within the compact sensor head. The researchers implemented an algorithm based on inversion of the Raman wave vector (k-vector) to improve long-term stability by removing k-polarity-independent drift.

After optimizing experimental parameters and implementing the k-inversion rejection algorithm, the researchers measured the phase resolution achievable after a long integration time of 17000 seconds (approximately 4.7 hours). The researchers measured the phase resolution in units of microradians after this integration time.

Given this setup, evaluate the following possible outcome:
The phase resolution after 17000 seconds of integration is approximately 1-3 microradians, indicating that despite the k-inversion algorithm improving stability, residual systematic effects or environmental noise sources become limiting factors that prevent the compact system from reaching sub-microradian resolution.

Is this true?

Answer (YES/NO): NO